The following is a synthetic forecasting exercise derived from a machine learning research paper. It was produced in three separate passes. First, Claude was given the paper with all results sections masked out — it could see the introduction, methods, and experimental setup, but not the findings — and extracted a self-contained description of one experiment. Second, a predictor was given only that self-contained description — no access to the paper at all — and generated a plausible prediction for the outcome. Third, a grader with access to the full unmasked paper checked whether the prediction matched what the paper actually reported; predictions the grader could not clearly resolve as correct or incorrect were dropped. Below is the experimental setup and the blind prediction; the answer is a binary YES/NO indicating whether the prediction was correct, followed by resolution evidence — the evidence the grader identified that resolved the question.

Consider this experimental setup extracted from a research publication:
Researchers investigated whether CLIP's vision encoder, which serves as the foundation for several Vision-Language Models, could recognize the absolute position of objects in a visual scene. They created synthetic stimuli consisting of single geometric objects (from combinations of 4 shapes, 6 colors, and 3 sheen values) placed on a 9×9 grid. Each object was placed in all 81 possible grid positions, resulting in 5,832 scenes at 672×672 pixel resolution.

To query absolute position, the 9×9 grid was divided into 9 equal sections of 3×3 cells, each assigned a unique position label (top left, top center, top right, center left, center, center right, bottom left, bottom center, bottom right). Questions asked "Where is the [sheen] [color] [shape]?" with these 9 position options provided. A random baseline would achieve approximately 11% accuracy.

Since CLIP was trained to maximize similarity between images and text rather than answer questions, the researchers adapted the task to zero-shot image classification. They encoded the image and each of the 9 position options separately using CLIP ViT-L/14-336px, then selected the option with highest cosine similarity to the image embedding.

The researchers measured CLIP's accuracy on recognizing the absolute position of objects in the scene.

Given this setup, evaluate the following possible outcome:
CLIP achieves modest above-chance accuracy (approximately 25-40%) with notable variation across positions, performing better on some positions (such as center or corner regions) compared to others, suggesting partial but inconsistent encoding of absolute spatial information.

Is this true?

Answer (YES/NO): NO